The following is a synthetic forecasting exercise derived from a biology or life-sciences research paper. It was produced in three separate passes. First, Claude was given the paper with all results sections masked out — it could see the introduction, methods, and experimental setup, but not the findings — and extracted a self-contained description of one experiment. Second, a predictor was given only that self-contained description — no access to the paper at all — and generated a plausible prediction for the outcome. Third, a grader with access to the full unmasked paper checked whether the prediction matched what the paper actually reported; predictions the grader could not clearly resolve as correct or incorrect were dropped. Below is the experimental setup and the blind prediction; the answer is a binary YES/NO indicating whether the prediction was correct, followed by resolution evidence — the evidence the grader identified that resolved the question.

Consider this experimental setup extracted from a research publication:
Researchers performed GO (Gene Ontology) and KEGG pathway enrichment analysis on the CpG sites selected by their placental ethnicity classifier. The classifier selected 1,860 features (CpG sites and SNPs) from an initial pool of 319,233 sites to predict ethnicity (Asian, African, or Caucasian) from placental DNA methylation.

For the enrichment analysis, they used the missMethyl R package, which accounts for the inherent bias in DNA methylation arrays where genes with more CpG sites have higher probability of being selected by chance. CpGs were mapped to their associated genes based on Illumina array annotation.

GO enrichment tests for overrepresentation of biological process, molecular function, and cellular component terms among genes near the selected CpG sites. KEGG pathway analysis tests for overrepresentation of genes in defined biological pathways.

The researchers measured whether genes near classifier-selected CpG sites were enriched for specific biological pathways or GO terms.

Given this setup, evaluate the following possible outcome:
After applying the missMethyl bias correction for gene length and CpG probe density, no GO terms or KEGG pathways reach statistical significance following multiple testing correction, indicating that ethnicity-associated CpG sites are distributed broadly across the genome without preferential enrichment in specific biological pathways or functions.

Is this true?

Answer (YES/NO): NO